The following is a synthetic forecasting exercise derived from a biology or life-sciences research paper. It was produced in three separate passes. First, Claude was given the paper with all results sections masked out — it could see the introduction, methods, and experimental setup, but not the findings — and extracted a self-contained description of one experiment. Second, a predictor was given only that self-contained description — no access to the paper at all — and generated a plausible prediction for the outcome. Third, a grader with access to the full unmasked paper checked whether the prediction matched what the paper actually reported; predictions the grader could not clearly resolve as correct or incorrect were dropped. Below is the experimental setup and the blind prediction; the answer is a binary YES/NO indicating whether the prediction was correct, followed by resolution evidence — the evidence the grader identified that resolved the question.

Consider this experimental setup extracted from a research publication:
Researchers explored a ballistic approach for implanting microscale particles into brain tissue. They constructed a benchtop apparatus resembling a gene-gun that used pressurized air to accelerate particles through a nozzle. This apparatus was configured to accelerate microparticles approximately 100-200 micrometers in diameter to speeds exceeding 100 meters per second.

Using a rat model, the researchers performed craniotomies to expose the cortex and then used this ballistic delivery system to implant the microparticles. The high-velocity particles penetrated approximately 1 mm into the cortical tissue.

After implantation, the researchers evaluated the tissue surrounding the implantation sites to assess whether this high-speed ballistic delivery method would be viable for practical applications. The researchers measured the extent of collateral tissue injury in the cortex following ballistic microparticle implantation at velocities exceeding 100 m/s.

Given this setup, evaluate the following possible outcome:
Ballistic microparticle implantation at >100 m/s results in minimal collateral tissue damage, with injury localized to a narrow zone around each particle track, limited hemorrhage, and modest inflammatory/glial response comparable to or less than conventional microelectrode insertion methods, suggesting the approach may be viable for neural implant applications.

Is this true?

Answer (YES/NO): NO